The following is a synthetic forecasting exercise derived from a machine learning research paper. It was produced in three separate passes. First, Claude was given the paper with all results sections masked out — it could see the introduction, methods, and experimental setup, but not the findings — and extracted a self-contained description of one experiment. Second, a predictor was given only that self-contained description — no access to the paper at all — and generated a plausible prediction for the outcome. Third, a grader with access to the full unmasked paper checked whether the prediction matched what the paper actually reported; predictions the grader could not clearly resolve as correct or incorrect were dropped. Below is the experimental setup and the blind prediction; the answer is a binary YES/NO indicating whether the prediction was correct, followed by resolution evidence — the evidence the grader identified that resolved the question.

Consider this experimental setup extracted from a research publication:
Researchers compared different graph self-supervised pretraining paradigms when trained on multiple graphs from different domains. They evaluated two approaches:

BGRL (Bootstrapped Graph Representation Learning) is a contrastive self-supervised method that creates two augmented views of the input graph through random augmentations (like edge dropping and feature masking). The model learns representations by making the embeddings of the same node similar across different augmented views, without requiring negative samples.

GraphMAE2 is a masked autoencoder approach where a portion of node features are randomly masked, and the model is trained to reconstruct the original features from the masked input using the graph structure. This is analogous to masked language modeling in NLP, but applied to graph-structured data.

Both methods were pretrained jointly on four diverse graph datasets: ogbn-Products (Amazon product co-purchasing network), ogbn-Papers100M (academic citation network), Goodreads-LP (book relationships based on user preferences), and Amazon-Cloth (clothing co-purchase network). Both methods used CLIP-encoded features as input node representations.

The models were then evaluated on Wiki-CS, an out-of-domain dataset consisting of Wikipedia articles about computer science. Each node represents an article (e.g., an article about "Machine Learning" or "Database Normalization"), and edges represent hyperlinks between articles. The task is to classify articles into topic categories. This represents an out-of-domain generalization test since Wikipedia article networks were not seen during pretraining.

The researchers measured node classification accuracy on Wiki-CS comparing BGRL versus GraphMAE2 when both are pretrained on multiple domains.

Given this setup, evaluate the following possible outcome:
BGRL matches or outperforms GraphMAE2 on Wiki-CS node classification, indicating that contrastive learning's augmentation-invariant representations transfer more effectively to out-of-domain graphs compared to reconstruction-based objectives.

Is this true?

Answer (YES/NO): NO